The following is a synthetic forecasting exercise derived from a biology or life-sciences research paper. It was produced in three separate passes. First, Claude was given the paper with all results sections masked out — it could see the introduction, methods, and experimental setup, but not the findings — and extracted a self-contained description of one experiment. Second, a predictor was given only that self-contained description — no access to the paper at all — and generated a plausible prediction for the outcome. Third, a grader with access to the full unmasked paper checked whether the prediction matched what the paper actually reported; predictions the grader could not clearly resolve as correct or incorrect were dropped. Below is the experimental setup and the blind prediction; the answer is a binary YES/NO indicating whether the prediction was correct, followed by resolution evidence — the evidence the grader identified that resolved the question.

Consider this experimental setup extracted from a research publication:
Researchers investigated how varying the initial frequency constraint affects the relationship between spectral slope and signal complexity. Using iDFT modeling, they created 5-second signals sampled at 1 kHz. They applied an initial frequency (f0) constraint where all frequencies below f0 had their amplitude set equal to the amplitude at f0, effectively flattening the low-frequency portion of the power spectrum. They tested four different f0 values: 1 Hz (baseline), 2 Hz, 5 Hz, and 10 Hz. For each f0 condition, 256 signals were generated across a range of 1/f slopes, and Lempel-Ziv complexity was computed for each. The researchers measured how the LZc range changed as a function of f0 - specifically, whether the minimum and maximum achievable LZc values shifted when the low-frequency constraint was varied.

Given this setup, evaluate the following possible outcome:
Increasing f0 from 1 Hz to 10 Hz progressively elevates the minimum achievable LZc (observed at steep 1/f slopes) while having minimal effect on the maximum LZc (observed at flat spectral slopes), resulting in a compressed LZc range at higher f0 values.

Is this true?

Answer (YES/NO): YES